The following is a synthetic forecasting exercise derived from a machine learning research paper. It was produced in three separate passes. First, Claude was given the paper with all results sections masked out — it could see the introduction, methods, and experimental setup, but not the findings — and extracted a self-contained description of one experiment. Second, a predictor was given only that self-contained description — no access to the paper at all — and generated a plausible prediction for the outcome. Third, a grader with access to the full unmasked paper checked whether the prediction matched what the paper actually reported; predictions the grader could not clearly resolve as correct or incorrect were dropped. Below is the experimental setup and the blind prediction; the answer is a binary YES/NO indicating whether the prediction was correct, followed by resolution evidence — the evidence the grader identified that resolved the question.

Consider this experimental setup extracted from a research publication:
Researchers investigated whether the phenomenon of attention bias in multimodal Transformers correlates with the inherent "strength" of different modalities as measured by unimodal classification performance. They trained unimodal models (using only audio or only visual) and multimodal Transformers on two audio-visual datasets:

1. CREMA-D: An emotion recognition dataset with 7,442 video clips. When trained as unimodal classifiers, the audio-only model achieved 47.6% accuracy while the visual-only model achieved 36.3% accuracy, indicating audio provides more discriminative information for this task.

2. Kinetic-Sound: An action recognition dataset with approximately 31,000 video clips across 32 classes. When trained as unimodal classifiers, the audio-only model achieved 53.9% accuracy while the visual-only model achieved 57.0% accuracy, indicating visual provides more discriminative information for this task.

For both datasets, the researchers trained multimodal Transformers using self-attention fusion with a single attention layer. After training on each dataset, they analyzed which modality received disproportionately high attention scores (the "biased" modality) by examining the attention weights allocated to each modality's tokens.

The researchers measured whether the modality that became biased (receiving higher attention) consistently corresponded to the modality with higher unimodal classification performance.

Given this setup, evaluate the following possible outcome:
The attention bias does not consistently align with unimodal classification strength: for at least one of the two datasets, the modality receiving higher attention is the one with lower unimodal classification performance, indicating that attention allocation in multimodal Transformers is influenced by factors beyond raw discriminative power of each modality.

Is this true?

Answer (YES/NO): YES